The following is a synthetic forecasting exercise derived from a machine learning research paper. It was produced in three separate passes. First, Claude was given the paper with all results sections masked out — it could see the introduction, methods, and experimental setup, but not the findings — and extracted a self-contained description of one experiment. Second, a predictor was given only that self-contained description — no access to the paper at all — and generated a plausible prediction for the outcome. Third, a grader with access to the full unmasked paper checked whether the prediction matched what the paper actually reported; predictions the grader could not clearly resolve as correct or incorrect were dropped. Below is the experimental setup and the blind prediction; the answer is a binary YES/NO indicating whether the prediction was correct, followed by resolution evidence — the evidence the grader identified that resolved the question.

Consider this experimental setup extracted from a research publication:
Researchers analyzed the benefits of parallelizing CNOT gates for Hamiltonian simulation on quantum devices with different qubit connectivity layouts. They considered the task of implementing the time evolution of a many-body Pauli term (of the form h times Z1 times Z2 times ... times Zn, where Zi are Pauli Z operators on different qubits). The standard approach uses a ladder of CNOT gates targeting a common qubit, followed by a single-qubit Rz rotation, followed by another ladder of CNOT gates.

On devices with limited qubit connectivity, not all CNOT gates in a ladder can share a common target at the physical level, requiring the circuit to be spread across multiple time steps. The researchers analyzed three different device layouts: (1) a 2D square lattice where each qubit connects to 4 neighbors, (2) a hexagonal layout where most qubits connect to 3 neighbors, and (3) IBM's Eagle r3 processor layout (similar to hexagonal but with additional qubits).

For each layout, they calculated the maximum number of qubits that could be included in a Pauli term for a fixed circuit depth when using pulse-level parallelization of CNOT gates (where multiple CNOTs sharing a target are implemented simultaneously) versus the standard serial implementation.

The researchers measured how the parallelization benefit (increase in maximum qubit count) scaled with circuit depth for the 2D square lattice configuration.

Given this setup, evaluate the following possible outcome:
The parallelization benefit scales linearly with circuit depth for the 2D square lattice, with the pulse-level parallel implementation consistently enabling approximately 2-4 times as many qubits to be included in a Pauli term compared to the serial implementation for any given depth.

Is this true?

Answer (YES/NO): NO